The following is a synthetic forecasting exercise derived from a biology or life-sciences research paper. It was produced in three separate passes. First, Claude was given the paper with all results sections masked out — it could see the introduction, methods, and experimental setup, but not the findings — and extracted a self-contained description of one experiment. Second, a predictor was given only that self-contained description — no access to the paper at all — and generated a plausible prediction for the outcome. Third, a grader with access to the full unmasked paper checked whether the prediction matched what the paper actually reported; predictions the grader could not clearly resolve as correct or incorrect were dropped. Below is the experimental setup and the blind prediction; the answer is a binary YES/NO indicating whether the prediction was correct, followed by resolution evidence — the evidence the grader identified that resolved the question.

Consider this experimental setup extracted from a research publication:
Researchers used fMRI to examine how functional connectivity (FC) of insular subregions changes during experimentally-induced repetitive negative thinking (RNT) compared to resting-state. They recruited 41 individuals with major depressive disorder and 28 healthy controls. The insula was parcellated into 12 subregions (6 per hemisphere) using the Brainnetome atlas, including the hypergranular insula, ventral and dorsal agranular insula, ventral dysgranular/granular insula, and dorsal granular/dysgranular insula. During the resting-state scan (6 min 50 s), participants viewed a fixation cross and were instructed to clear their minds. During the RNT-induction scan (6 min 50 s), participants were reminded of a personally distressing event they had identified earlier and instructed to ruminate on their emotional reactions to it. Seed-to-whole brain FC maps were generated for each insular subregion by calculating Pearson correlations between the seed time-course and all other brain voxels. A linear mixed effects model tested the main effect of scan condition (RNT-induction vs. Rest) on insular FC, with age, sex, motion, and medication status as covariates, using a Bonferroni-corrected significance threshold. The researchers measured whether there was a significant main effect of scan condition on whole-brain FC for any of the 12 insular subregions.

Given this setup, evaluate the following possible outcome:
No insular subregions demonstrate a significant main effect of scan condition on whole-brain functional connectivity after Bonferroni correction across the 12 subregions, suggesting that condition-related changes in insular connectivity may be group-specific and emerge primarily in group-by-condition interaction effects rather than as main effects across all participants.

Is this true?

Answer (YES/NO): NO